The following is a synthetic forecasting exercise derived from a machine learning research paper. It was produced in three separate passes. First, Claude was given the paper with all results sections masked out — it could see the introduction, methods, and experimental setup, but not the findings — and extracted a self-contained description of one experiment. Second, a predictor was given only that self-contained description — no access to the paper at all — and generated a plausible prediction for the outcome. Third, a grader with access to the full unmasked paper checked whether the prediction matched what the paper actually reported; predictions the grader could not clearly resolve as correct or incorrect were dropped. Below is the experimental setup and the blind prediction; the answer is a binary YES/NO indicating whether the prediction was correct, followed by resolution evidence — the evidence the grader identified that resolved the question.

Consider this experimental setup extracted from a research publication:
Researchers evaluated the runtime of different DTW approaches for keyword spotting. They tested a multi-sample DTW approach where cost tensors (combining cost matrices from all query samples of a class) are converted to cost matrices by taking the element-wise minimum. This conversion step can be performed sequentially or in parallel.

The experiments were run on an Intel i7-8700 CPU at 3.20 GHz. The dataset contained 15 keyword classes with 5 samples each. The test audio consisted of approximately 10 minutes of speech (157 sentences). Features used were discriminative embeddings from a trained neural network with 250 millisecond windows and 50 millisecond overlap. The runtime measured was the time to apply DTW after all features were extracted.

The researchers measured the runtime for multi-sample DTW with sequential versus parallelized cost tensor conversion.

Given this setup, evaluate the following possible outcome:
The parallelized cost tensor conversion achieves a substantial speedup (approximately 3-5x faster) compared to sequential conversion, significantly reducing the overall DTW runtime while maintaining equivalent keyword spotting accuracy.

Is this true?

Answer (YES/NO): NO